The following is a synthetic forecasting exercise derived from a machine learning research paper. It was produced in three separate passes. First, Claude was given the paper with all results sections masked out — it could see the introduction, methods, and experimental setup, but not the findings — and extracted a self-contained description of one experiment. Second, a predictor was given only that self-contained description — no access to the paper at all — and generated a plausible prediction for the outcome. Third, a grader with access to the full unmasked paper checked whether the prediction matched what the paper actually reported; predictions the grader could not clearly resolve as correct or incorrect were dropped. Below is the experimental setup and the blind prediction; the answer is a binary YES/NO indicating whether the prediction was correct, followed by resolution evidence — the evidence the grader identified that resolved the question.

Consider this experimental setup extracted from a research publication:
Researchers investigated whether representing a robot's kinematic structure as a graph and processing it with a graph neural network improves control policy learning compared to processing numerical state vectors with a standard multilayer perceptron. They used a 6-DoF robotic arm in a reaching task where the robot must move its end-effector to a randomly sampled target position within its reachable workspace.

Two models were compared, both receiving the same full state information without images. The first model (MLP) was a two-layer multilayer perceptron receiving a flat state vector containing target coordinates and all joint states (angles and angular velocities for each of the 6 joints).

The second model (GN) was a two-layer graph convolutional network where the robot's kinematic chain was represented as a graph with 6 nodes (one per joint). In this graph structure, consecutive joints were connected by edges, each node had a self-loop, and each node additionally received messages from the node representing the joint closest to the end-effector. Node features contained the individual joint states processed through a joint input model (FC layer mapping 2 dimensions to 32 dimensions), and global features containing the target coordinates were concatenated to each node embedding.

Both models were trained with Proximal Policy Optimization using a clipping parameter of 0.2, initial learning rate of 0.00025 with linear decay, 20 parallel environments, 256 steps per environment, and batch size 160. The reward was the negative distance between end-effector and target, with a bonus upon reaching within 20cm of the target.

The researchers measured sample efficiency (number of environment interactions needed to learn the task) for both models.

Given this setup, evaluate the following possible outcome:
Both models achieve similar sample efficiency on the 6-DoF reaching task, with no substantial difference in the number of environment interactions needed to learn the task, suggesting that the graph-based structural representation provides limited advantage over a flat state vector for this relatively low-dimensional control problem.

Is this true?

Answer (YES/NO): YES